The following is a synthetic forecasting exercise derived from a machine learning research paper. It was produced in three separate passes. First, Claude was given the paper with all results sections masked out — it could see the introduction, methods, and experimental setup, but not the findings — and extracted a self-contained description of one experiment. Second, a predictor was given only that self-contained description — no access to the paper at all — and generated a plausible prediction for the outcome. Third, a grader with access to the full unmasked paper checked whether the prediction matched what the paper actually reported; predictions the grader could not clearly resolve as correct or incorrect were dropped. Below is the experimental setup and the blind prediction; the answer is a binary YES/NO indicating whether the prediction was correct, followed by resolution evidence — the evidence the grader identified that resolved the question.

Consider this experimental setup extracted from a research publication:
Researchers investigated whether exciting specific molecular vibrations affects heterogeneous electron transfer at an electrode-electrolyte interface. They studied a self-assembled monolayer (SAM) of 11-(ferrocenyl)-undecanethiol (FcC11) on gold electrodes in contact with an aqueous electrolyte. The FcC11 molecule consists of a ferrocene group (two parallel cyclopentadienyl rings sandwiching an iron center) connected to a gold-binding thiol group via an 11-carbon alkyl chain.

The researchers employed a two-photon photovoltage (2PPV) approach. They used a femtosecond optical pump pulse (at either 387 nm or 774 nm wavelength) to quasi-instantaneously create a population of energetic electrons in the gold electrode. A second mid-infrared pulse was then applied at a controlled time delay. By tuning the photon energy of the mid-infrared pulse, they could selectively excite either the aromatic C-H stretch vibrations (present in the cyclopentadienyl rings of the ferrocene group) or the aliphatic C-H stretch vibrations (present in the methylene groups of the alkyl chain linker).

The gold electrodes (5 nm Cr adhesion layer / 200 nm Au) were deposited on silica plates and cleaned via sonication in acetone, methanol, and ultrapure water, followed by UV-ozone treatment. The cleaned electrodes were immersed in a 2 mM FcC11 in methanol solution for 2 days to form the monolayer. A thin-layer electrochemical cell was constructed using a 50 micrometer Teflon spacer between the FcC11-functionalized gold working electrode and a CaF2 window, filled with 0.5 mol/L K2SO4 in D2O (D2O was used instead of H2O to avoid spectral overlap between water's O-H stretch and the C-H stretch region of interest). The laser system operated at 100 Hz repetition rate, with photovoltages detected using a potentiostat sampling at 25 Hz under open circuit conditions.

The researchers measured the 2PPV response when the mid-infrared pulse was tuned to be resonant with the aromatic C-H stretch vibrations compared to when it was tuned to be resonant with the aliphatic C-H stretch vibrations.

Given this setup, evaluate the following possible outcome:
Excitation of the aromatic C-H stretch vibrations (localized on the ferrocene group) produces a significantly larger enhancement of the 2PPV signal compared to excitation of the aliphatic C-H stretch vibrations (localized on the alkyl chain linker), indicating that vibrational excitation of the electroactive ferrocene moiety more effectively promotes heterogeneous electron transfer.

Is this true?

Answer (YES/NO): YES